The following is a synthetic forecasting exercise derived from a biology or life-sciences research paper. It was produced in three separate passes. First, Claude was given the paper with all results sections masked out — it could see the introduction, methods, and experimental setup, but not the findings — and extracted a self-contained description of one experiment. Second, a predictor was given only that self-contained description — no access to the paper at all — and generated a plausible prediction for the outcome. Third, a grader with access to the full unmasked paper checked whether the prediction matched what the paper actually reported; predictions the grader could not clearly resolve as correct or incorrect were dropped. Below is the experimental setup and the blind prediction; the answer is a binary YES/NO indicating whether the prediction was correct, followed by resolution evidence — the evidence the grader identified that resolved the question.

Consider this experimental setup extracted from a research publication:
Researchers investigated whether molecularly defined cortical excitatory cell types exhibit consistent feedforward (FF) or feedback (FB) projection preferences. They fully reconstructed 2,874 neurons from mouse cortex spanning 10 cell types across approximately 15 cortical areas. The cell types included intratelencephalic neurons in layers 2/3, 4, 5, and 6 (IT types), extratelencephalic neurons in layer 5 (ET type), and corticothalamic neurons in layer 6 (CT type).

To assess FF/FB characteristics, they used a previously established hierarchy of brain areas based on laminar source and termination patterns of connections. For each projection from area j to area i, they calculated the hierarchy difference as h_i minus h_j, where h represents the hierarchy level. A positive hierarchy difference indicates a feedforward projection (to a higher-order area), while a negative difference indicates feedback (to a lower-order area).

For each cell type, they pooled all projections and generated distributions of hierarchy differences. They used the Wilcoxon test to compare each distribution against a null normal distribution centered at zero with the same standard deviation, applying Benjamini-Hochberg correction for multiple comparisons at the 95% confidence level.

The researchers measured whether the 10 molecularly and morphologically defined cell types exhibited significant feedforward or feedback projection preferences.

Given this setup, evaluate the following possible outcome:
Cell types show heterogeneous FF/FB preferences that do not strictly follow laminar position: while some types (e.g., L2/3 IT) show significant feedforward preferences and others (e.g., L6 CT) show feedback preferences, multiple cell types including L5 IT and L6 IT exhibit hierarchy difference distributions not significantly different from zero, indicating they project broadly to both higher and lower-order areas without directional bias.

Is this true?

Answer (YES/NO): NO